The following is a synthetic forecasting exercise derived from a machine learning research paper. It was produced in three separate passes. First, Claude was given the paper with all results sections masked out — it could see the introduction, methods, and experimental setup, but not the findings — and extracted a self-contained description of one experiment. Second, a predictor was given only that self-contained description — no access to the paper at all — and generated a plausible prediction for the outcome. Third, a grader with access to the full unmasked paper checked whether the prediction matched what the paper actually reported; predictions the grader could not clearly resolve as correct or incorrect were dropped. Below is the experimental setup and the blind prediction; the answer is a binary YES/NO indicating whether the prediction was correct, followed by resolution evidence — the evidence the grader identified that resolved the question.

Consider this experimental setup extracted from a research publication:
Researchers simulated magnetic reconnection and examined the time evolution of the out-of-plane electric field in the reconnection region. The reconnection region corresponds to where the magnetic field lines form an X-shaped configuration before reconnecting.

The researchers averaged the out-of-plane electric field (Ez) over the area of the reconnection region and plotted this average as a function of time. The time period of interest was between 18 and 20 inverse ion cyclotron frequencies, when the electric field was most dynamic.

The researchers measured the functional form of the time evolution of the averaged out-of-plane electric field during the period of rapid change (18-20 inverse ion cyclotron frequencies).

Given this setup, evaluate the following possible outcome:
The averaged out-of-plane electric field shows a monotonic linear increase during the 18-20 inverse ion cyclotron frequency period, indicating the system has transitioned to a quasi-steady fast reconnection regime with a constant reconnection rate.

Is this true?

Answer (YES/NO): YES